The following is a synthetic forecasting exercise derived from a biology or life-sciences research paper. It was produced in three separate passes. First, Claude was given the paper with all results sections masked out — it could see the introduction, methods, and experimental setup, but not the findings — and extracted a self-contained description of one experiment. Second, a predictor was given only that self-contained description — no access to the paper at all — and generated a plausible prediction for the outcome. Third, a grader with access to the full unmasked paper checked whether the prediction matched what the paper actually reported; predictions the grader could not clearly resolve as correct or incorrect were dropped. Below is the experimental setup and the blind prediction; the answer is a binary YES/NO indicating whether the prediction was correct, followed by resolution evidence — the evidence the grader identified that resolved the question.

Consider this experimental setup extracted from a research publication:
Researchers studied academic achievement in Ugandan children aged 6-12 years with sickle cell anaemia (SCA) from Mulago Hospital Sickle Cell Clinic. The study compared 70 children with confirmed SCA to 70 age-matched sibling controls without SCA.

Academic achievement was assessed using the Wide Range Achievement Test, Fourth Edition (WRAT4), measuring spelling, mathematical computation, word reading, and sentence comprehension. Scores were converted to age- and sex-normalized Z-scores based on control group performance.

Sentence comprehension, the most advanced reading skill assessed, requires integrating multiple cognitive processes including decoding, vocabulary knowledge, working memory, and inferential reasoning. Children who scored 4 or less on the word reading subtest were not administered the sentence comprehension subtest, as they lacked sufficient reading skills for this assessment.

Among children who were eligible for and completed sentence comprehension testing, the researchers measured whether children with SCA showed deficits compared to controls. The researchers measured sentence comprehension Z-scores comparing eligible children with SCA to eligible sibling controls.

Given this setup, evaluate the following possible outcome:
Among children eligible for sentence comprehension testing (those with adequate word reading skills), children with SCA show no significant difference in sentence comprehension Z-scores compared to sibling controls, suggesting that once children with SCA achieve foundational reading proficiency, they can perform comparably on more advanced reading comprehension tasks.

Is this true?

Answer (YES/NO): YES